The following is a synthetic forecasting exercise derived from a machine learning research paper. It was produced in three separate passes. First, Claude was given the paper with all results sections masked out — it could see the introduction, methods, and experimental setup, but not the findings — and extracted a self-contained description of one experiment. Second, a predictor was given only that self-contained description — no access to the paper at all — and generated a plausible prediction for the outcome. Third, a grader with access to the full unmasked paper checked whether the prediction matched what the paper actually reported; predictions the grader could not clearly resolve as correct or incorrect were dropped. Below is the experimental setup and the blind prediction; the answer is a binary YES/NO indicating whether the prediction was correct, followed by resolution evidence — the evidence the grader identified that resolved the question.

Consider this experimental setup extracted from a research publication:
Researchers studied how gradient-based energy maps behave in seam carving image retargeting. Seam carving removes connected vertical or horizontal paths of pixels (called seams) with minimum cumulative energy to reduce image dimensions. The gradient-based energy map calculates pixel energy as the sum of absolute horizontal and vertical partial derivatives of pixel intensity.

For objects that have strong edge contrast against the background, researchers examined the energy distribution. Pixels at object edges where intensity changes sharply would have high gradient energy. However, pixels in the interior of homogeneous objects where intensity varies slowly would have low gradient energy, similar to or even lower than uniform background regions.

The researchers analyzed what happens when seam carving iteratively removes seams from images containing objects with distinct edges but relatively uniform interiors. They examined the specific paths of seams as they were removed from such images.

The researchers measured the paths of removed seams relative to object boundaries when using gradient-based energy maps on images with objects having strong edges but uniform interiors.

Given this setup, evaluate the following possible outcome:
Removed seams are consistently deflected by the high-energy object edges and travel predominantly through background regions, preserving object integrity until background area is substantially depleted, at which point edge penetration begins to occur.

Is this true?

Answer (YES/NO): NO